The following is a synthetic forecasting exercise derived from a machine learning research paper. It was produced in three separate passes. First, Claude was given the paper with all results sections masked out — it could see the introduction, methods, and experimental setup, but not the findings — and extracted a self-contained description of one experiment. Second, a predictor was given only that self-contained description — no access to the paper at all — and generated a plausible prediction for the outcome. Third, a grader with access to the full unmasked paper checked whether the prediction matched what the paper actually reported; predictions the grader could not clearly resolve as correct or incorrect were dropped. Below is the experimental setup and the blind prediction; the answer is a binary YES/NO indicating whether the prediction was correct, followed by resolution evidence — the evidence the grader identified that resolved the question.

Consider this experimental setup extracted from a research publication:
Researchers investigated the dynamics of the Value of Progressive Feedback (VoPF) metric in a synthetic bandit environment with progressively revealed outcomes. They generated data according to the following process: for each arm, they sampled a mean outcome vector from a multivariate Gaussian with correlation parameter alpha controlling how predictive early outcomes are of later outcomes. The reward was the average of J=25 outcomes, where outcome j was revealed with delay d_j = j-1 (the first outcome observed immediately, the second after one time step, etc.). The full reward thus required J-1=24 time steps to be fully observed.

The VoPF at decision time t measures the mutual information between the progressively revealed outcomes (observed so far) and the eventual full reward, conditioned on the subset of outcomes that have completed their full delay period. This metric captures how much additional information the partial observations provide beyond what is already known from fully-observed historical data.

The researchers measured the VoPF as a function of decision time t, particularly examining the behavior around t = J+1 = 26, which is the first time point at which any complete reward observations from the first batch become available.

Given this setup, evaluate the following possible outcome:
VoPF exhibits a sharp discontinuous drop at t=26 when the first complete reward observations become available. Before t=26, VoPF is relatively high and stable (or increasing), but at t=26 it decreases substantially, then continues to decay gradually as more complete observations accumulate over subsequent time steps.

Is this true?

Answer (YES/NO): YES